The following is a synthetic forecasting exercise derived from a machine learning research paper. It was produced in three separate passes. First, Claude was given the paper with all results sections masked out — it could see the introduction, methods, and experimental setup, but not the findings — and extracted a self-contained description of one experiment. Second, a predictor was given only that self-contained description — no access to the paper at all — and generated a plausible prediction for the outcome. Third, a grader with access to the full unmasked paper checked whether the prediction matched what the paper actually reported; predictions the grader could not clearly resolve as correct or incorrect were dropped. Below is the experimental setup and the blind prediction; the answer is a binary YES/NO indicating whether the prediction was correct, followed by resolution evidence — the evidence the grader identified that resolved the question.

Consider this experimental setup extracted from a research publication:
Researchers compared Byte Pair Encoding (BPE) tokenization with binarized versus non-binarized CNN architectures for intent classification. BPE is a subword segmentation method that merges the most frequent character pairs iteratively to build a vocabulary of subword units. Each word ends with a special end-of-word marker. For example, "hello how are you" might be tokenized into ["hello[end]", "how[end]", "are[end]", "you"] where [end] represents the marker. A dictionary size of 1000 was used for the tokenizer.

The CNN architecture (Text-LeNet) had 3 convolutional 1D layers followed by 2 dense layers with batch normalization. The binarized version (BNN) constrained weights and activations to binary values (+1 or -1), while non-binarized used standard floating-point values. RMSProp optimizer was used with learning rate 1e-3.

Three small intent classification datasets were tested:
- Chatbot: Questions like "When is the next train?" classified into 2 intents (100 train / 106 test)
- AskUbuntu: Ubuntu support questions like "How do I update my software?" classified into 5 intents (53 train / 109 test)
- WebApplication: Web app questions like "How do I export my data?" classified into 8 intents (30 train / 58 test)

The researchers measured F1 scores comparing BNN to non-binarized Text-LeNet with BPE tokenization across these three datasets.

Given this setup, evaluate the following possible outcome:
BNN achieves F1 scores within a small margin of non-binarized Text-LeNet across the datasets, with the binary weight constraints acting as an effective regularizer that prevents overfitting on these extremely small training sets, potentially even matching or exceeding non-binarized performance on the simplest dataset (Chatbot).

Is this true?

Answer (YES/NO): NO